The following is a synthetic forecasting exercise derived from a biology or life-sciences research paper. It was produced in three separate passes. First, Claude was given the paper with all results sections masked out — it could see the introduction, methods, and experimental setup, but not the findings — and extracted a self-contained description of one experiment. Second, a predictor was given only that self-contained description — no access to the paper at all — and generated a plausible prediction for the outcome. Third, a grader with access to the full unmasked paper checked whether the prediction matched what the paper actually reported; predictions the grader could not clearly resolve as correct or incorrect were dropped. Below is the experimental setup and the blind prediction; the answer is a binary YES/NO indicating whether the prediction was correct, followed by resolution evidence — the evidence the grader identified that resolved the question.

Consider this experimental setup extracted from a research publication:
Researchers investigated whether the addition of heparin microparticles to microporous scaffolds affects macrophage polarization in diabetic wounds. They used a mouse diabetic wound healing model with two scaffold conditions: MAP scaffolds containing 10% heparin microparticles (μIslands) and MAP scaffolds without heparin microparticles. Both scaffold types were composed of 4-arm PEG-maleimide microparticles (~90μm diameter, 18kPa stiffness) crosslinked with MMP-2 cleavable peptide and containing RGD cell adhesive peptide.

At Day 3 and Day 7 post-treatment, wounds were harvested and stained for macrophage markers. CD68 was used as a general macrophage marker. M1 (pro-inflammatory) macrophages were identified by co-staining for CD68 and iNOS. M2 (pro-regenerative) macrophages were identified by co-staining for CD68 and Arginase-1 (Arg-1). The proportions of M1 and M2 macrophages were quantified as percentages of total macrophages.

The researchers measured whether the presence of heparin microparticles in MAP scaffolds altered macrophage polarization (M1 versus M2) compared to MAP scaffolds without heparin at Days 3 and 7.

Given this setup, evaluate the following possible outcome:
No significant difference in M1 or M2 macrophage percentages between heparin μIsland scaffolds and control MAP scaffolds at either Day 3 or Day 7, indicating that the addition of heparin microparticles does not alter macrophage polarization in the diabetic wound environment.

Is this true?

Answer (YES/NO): YES